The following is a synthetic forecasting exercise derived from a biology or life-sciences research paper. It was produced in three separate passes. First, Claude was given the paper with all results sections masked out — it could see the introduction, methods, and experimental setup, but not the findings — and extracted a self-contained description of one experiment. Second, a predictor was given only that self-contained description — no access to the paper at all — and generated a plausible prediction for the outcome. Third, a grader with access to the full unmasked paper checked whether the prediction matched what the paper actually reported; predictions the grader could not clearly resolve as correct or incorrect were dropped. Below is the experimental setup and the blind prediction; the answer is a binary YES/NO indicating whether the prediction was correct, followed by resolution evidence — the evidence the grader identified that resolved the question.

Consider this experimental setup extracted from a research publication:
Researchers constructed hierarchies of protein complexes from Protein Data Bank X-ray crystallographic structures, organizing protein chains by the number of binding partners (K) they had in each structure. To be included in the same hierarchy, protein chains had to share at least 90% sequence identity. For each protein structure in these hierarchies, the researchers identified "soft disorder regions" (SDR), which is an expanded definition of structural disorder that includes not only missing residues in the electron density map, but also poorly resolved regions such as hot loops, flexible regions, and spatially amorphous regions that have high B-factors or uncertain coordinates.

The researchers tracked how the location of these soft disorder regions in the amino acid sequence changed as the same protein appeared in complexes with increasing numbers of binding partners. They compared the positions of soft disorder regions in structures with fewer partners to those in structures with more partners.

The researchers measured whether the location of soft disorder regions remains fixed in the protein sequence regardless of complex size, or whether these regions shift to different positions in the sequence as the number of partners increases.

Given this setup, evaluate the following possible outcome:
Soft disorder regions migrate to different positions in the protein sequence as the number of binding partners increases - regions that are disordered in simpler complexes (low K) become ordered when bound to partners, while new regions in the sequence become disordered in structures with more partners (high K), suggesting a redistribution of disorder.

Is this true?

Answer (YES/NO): YES